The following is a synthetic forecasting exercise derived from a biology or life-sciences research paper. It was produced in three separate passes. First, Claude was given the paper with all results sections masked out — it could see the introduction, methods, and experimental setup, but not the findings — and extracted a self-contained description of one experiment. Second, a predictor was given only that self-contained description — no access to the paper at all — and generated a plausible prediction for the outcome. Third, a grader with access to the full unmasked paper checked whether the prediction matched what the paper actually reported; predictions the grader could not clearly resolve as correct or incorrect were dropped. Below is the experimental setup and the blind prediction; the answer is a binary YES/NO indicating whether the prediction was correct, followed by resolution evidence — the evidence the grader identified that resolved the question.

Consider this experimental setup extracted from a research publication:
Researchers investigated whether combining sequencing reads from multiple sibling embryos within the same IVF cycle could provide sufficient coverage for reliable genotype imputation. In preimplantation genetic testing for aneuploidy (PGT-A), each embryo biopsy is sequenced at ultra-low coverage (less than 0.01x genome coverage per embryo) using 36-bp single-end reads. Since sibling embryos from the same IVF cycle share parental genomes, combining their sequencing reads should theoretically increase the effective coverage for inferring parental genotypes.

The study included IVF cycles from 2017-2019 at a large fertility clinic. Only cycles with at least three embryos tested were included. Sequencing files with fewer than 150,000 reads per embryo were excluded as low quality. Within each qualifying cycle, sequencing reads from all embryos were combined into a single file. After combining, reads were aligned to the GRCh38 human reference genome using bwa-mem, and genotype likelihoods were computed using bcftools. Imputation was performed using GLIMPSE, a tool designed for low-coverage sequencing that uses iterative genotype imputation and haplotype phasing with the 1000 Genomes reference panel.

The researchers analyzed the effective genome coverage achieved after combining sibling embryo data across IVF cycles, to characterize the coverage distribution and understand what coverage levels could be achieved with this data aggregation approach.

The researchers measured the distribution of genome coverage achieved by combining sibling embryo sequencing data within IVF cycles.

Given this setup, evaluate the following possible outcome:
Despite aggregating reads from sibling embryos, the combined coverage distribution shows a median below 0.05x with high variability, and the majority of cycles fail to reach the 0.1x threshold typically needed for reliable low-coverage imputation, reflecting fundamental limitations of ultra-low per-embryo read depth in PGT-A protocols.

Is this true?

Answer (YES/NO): NO